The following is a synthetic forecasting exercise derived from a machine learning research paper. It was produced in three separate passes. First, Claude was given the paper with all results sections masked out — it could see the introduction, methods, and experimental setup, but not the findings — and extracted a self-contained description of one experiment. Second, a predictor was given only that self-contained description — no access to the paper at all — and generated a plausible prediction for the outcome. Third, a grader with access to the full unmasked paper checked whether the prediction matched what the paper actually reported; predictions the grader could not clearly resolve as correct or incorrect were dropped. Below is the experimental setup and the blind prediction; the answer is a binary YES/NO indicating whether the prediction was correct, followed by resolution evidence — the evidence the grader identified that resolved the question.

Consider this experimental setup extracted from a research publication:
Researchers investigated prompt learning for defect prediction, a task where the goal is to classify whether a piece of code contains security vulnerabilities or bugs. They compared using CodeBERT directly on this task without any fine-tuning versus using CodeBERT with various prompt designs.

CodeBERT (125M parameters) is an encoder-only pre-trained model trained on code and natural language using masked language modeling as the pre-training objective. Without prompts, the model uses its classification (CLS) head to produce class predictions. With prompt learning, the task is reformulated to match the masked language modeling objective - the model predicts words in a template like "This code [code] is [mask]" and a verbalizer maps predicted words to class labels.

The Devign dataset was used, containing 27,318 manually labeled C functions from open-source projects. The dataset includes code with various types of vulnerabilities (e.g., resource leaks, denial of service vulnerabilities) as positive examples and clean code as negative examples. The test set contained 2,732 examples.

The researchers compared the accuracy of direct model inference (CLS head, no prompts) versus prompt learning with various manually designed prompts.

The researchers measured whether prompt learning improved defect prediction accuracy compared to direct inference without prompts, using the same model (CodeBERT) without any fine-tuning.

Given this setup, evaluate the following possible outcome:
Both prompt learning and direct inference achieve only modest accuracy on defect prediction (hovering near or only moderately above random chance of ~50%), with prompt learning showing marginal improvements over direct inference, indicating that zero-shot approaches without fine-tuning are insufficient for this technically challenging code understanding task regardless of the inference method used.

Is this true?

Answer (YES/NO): NO